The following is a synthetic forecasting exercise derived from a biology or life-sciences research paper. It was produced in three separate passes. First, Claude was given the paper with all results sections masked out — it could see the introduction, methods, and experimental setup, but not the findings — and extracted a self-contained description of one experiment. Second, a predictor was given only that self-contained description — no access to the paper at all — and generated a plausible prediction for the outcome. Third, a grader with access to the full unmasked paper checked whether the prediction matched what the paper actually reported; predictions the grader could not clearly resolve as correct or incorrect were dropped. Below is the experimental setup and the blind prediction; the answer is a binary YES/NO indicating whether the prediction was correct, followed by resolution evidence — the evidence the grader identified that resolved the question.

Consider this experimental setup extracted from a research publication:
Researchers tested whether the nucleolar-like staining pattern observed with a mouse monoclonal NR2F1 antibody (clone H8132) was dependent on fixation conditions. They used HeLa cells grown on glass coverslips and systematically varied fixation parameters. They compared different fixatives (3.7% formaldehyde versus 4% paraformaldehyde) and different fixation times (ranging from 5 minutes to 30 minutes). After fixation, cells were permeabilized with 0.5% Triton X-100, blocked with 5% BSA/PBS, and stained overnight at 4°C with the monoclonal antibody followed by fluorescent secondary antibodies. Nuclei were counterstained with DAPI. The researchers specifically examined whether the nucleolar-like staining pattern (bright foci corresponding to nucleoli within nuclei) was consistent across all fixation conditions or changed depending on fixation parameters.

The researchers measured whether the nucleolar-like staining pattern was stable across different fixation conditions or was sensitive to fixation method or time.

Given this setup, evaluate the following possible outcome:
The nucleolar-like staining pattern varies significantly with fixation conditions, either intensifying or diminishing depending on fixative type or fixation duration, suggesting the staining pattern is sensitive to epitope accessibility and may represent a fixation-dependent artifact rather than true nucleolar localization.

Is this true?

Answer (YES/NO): YES